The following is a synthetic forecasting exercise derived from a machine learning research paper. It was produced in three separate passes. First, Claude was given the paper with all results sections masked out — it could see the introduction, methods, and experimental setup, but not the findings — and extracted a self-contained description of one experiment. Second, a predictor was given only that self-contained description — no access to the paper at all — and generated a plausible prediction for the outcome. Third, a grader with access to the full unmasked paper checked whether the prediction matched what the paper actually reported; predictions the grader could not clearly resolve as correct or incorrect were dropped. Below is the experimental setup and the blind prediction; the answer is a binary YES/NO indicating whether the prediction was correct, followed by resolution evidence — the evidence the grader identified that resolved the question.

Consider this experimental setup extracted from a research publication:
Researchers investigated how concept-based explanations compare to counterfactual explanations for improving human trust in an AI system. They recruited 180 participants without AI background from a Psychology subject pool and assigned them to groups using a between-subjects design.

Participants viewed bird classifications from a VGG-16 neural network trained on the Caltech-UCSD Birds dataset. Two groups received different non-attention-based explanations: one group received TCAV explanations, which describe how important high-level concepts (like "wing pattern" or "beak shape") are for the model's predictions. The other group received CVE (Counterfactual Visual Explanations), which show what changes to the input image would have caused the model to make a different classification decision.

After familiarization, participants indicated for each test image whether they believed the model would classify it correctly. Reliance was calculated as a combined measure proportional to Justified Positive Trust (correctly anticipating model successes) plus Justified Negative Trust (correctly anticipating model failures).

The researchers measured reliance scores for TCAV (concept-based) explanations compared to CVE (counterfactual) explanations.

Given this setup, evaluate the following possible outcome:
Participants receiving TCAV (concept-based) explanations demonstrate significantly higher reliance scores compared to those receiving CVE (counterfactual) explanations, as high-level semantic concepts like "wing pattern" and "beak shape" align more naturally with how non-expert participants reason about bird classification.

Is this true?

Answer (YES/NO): NO